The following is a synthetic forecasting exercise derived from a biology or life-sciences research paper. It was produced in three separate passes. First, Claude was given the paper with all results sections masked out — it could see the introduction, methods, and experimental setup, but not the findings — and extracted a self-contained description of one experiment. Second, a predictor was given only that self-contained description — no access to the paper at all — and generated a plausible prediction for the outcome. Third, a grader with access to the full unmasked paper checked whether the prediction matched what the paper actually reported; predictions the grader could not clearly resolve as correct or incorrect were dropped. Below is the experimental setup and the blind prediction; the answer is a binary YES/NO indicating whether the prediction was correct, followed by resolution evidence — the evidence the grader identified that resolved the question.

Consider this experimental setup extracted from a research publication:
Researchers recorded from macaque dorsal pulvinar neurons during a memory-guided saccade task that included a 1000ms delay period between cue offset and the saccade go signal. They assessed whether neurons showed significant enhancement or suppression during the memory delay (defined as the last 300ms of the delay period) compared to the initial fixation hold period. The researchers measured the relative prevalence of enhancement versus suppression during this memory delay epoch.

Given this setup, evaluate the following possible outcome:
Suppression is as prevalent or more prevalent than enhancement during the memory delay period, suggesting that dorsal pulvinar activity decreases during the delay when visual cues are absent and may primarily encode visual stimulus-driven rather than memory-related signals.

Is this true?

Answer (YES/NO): YES